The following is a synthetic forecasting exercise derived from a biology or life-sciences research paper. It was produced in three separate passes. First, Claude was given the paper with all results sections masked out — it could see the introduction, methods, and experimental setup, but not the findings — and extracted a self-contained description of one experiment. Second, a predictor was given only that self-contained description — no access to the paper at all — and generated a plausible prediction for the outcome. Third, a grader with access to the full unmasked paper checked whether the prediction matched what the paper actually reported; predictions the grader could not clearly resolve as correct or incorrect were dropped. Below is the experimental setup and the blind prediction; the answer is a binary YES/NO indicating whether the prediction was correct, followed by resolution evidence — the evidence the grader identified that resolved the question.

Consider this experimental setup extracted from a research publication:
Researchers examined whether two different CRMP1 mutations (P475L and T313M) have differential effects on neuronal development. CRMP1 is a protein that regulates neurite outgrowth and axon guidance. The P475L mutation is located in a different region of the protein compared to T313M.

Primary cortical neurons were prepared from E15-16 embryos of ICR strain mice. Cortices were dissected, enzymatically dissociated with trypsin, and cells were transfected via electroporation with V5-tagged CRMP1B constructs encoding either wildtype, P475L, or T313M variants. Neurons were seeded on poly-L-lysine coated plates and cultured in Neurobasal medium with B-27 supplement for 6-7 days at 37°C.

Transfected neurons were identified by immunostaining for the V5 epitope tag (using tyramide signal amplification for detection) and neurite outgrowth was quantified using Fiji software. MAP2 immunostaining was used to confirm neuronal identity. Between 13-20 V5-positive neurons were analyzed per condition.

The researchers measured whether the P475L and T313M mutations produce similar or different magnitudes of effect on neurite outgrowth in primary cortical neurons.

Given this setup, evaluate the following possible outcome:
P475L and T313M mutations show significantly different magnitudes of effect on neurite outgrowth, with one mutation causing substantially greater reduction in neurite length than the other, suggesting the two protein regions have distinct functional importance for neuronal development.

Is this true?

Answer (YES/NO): NO